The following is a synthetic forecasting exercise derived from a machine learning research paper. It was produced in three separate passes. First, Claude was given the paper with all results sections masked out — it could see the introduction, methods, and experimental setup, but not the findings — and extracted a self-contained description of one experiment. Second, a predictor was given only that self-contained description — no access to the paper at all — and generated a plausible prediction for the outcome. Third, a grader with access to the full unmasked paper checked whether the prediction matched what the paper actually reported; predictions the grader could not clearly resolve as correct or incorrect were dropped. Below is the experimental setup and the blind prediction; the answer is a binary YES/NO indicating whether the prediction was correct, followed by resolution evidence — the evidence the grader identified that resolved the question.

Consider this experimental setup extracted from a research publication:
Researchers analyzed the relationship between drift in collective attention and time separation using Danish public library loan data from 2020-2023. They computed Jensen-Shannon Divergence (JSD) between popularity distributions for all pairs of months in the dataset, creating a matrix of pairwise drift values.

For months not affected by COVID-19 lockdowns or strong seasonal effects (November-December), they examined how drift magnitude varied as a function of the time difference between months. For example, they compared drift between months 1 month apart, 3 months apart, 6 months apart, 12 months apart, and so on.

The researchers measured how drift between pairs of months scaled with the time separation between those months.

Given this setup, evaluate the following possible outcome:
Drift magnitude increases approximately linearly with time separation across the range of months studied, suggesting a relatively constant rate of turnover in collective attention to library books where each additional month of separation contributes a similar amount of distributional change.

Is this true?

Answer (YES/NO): YES